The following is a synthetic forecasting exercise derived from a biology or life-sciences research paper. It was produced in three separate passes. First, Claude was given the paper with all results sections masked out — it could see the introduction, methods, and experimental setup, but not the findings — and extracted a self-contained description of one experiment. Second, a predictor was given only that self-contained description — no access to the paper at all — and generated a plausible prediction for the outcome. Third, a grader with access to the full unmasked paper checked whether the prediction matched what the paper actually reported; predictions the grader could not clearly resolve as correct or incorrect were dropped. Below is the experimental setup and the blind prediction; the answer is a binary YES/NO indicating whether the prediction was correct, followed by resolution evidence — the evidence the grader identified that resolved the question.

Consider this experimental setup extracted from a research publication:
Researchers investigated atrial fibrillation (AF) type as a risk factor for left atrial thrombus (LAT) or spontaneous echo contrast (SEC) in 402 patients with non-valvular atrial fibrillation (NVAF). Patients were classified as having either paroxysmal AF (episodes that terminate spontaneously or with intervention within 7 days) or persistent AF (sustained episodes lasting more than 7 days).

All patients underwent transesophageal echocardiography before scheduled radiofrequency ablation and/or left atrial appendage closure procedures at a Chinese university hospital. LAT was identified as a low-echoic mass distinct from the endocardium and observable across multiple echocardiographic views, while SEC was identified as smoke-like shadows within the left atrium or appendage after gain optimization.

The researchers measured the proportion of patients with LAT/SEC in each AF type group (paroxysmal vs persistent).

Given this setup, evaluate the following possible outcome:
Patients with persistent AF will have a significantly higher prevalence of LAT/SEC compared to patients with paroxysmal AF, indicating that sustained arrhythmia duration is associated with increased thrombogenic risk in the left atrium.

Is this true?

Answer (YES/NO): YES